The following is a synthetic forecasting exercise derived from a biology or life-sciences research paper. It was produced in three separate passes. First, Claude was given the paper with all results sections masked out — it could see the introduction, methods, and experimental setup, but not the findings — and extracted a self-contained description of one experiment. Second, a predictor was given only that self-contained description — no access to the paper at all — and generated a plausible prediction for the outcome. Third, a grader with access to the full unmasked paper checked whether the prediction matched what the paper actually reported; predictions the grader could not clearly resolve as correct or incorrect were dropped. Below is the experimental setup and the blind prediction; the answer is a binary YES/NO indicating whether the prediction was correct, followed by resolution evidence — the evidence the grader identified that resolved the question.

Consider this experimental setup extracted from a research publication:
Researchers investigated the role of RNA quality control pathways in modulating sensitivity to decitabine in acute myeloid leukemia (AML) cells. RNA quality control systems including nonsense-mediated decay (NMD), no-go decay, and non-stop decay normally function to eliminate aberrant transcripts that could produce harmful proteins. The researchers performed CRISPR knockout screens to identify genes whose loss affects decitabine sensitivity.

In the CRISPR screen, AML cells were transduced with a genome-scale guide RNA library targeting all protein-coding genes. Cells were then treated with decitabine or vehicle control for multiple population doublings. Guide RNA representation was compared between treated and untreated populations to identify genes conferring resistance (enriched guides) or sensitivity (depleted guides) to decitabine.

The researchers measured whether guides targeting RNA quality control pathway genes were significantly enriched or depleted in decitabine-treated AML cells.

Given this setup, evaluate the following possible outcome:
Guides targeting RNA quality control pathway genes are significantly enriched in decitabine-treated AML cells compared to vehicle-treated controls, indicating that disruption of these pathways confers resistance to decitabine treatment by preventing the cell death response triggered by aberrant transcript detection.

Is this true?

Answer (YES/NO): NO